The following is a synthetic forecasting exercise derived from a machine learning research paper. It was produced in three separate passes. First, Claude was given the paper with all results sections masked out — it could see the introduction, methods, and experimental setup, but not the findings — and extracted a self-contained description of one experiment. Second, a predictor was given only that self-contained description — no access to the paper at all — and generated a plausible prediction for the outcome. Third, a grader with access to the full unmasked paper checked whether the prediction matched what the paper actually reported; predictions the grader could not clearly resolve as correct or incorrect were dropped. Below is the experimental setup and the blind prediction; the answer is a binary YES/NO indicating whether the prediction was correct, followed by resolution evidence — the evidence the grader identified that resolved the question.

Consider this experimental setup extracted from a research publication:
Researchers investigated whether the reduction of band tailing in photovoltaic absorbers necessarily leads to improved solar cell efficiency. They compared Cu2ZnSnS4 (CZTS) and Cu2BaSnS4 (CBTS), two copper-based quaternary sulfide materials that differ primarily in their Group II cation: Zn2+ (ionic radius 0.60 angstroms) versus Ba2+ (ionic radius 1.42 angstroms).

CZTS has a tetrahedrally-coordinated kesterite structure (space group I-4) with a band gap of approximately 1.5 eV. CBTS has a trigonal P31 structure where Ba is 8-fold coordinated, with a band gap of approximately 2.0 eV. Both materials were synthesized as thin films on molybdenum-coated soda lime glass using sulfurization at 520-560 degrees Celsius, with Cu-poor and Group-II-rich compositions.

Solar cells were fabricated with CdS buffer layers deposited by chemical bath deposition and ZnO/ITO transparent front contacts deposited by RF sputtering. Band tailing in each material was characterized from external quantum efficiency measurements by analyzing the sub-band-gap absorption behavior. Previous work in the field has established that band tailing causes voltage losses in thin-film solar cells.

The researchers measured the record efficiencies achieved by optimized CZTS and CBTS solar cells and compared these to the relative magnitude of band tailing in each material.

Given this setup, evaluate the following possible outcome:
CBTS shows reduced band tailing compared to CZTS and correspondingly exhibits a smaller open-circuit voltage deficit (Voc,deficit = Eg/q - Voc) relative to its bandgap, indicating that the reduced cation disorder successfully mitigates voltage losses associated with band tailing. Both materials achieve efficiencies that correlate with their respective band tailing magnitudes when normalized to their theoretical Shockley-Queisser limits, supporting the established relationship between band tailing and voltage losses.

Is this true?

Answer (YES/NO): NO